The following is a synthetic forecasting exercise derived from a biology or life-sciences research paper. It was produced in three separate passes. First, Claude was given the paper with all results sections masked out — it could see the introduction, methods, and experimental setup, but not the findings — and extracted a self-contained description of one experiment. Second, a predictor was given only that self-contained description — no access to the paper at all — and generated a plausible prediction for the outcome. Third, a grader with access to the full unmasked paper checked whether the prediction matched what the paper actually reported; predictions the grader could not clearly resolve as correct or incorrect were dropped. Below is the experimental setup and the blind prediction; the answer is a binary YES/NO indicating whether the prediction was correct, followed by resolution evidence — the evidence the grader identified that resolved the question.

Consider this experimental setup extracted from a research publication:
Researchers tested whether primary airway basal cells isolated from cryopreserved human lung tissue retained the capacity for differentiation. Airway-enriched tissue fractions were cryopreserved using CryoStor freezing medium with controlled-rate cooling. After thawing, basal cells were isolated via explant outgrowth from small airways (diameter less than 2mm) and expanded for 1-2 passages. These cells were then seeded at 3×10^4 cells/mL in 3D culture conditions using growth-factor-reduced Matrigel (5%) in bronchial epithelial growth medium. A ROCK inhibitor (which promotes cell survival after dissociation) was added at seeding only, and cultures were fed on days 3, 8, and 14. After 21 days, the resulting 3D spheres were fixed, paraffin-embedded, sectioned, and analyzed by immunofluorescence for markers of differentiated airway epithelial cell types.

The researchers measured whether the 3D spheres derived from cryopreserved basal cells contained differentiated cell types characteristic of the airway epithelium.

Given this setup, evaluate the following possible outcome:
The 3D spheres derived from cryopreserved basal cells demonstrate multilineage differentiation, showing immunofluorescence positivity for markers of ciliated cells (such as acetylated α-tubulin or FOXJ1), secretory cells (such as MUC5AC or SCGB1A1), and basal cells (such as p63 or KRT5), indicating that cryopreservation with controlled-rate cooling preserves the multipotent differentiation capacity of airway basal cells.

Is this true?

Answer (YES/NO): YES